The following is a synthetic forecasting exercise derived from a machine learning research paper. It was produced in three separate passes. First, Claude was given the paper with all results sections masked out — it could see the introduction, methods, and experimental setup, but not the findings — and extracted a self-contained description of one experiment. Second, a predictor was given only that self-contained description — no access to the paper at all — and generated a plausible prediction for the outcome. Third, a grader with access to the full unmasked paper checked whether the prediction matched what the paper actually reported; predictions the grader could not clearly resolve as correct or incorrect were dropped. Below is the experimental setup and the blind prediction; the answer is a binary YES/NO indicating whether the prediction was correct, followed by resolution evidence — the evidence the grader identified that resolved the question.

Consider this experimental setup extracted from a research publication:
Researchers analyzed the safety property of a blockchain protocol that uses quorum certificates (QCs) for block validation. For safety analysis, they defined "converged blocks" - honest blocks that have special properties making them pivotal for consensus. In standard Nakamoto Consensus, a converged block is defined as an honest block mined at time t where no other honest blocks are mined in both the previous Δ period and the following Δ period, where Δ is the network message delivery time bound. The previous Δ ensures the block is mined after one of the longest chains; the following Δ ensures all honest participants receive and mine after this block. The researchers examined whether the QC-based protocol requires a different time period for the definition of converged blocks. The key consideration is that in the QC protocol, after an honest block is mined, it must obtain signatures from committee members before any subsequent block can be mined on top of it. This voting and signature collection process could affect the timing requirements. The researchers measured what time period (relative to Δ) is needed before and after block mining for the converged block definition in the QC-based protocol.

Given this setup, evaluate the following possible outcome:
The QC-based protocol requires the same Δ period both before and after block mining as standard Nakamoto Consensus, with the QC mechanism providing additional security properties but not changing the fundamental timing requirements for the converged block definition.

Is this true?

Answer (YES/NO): NO